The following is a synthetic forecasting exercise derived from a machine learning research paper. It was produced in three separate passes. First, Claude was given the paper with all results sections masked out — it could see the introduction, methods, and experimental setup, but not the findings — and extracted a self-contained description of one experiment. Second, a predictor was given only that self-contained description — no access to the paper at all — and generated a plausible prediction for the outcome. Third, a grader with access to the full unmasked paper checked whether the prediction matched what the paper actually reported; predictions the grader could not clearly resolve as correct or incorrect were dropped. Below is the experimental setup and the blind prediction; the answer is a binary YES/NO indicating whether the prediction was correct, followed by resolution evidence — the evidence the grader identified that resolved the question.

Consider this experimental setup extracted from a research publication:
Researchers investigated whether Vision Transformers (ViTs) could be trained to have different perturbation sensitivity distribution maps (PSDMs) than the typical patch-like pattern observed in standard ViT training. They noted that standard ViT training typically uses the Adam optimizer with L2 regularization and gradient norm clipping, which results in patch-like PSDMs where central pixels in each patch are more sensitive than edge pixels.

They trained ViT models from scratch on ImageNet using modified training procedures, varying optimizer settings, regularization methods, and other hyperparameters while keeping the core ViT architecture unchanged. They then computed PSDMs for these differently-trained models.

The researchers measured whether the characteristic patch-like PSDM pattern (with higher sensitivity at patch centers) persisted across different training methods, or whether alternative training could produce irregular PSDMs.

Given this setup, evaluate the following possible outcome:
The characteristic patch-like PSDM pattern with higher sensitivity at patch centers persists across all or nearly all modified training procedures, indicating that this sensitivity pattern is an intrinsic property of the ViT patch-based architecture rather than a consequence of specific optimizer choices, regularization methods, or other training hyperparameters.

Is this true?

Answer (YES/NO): NO